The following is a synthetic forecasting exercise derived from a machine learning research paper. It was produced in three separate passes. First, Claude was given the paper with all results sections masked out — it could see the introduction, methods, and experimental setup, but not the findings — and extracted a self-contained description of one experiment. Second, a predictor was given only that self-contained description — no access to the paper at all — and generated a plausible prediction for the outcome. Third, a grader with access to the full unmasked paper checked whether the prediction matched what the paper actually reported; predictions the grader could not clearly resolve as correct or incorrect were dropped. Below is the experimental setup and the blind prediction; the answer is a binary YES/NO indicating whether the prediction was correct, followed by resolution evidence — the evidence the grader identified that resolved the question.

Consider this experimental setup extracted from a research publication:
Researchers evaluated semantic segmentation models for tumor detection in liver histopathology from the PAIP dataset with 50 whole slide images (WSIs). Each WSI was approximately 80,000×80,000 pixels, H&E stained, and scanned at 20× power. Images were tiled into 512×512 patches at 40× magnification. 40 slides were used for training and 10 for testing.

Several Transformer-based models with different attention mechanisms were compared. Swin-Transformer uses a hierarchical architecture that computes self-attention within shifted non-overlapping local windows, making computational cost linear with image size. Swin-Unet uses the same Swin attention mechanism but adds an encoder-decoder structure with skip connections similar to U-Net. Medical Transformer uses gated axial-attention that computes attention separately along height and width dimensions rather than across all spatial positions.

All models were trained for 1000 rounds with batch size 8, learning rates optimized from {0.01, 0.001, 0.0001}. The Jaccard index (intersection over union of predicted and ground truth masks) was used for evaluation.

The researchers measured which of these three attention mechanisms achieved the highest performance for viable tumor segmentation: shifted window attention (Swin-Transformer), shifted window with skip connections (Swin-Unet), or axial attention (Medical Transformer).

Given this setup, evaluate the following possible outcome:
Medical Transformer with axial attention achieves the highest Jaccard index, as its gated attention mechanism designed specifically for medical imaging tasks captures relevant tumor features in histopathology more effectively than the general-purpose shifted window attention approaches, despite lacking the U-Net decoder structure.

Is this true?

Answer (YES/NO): NO